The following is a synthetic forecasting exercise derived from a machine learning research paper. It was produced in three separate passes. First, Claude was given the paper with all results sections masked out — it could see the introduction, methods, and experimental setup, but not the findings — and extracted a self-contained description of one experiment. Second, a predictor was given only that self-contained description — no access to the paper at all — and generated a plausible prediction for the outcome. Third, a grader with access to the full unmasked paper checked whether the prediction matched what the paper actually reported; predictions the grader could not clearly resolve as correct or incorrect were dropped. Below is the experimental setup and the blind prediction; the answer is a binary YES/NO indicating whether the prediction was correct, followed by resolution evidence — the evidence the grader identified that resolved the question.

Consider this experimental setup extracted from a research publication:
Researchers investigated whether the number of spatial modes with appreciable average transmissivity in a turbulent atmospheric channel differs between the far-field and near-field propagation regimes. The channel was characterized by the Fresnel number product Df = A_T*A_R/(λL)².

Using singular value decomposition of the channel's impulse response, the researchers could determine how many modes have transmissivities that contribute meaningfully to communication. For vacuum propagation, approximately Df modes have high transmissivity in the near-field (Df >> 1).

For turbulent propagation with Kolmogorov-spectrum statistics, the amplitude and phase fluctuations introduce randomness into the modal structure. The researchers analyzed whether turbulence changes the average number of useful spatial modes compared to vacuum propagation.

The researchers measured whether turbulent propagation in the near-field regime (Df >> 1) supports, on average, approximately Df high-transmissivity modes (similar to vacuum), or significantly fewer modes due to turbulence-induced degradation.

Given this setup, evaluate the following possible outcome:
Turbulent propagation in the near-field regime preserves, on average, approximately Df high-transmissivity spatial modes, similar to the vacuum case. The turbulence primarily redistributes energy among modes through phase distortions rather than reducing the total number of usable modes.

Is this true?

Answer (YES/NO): YES